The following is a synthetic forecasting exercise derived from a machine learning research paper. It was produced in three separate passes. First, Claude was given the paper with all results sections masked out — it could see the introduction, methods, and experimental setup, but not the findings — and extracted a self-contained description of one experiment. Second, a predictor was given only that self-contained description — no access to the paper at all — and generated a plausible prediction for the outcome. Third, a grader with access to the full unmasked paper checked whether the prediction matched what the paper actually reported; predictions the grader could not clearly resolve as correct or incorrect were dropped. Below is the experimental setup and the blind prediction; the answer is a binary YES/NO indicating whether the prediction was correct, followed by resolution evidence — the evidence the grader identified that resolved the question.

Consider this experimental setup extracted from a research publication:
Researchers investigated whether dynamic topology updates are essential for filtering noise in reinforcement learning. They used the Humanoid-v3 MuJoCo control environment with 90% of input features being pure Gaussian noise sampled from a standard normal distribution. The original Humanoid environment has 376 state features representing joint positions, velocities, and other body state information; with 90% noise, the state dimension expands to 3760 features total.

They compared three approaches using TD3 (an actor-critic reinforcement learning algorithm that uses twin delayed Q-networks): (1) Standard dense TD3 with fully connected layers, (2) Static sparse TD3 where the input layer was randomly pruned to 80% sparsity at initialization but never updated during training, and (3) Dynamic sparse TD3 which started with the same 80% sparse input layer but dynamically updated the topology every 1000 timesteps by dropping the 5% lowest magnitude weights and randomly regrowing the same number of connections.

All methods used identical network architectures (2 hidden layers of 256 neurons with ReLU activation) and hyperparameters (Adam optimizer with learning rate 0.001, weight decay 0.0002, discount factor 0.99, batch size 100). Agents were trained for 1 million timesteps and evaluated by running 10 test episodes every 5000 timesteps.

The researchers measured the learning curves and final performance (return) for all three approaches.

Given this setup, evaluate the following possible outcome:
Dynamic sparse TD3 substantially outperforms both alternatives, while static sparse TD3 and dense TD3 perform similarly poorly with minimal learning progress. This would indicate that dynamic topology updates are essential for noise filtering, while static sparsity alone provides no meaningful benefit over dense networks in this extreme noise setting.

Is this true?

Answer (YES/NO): NO